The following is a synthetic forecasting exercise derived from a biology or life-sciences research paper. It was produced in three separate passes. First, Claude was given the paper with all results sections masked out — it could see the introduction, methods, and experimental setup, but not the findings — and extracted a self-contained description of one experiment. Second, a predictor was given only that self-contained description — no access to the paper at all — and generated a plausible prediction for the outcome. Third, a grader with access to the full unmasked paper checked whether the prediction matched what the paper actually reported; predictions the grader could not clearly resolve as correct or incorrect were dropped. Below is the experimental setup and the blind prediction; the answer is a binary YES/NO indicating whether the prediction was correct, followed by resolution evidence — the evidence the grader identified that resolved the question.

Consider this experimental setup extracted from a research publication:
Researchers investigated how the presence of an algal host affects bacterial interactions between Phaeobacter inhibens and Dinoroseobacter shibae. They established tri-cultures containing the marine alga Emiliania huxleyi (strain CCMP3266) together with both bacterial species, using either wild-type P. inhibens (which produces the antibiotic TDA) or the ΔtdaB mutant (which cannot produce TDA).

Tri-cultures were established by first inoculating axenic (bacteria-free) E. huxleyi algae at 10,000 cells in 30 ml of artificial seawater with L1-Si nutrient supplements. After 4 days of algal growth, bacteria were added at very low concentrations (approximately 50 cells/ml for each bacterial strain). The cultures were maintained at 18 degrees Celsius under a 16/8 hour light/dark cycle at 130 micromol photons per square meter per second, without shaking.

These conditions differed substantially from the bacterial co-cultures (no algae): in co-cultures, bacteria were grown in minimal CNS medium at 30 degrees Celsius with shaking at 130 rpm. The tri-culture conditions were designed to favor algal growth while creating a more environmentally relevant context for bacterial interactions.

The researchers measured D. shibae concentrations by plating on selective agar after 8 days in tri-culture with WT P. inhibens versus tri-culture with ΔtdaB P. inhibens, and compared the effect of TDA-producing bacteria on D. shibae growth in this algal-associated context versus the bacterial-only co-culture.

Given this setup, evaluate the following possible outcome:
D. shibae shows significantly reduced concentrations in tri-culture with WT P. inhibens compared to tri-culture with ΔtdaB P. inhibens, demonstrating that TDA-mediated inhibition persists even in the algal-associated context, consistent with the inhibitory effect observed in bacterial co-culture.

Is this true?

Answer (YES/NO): NO